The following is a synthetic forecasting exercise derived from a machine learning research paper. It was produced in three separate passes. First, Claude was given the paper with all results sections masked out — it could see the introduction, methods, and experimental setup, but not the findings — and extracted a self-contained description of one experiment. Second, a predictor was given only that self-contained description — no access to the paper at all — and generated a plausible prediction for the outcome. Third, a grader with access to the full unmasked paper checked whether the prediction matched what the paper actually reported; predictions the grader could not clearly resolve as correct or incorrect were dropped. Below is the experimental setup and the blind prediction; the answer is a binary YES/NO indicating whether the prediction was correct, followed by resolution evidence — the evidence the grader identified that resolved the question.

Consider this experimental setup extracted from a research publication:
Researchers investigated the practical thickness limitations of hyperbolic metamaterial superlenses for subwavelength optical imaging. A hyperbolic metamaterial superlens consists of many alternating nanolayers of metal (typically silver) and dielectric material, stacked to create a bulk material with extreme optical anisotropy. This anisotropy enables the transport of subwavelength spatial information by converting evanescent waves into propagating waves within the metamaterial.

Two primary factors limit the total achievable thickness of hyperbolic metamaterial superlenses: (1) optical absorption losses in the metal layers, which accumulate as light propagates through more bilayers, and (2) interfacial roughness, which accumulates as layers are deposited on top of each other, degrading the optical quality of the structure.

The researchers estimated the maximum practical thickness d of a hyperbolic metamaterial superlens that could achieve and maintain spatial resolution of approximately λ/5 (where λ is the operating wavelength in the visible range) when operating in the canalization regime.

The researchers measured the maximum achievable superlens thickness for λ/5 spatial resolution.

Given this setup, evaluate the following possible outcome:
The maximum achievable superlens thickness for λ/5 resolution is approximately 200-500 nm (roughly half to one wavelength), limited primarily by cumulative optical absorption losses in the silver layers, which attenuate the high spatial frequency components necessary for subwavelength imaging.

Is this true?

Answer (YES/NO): NO